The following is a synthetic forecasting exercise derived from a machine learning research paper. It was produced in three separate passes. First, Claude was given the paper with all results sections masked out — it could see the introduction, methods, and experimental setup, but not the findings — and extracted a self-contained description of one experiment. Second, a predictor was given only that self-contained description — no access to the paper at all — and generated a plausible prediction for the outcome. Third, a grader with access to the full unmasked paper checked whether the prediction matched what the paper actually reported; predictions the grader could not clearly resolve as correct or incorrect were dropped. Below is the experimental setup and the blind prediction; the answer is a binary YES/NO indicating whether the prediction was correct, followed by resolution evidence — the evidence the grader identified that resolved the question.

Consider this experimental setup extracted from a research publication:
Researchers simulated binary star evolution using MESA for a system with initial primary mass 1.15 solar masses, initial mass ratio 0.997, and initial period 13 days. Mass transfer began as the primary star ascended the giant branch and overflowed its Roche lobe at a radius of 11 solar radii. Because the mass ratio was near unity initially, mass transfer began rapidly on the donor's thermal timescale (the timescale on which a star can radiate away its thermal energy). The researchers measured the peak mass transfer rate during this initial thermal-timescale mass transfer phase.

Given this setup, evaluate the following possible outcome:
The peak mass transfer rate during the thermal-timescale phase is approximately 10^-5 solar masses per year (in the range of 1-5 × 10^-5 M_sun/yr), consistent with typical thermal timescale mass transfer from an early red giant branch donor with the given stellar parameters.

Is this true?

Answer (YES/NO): NO